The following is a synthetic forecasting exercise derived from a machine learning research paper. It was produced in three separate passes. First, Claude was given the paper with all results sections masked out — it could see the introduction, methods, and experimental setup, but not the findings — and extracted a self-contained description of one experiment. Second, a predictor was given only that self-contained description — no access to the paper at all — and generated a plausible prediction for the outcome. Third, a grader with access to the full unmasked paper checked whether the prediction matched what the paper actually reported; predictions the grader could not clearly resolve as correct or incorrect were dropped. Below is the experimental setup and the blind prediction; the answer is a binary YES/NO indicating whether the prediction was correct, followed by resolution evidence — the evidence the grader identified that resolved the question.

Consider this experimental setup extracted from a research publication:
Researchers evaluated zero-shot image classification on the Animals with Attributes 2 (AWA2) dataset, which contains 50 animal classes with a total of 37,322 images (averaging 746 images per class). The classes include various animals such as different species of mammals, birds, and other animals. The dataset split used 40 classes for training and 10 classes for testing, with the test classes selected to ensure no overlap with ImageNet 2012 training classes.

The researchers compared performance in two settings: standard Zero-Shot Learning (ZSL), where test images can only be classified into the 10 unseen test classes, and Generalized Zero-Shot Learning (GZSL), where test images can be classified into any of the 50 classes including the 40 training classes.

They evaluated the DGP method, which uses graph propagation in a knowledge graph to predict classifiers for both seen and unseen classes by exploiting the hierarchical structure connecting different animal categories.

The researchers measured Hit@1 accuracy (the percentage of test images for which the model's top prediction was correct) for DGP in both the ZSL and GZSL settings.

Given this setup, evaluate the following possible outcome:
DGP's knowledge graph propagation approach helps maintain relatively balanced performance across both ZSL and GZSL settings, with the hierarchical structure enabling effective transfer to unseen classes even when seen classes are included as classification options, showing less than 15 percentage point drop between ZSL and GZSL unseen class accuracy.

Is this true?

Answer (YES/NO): NO